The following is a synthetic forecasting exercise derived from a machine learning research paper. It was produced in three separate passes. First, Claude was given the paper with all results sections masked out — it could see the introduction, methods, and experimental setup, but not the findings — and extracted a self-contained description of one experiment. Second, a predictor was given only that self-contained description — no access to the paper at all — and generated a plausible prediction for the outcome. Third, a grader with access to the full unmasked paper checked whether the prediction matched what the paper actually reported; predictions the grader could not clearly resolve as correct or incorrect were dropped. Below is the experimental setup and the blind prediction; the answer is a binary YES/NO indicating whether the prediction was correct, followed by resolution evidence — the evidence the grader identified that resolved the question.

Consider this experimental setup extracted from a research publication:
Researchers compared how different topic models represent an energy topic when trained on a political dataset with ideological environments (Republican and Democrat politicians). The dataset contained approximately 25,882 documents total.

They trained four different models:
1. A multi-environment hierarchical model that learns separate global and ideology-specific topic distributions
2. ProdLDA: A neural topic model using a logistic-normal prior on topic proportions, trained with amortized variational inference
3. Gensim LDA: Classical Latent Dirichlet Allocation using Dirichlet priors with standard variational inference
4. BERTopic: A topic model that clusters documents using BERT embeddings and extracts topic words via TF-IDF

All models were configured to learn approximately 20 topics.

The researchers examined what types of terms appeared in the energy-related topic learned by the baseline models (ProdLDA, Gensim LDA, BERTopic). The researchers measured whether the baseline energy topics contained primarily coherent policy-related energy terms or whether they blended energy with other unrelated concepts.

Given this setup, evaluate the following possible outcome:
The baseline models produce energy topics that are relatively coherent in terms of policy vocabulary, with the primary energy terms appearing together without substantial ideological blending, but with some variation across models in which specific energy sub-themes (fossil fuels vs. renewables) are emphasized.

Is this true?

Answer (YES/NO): NO